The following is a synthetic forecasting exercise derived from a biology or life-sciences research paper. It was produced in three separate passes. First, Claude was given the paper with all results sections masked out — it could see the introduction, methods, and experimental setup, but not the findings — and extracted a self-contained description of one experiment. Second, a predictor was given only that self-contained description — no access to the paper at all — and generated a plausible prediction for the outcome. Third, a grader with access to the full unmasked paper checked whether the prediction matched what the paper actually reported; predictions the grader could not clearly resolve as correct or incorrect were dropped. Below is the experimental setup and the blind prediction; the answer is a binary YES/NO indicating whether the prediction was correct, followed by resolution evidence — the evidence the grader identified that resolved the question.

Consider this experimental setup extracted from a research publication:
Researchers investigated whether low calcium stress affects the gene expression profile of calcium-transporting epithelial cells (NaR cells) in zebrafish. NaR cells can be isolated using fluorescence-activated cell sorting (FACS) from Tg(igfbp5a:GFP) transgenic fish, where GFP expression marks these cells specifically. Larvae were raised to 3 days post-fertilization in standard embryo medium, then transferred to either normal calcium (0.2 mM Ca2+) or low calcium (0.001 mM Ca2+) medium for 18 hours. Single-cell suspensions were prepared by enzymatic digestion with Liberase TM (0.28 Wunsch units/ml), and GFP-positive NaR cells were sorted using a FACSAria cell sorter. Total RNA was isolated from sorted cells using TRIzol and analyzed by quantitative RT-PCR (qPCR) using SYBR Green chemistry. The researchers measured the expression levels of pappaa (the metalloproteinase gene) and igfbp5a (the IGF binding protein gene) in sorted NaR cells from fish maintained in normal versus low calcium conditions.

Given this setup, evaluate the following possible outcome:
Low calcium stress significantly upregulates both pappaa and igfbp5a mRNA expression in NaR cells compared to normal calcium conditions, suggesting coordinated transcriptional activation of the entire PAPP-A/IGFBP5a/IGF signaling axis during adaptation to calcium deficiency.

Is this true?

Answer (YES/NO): NO